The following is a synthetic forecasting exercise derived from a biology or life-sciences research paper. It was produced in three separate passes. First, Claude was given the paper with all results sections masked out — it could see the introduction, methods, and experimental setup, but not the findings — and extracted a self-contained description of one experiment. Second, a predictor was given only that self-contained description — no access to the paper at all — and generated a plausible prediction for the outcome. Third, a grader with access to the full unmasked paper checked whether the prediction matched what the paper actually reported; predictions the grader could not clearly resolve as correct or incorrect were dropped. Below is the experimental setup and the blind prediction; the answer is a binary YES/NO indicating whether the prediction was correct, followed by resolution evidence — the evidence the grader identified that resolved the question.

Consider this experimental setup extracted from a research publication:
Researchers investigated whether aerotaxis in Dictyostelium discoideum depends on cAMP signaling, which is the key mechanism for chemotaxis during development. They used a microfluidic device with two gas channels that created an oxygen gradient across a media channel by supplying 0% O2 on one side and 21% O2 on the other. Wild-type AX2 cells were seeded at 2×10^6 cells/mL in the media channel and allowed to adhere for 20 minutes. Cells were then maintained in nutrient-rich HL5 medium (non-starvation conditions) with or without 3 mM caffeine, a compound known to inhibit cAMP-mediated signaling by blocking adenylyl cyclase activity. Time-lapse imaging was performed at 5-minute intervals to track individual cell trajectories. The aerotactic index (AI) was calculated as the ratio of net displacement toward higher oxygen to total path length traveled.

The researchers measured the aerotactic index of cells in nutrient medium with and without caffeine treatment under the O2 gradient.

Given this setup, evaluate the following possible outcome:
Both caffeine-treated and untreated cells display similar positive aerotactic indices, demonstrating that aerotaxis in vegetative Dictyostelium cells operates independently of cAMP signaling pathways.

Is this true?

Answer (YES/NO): YES